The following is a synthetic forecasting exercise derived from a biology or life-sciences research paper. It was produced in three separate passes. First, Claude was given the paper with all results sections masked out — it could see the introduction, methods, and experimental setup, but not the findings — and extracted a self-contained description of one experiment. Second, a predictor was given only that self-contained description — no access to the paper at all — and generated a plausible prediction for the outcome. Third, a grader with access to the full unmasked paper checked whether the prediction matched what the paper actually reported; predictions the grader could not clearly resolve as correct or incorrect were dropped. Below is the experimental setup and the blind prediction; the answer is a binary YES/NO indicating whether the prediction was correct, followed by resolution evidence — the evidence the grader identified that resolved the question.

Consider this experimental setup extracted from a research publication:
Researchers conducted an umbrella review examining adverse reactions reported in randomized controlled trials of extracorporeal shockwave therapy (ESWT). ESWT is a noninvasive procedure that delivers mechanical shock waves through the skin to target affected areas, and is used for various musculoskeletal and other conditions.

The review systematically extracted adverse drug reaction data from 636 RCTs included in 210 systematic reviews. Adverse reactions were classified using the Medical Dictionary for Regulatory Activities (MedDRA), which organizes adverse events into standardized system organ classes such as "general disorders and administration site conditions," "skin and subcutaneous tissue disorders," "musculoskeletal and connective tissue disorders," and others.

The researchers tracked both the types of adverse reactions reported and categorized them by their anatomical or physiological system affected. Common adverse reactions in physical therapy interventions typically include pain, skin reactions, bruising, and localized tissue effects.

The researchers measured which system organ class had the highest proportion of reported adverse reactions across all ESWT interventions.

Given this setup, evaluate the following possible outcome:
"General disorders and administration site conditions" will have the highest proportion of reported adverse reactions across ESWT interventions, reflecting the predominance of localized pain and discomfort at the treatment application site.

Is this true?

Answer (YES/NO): YES